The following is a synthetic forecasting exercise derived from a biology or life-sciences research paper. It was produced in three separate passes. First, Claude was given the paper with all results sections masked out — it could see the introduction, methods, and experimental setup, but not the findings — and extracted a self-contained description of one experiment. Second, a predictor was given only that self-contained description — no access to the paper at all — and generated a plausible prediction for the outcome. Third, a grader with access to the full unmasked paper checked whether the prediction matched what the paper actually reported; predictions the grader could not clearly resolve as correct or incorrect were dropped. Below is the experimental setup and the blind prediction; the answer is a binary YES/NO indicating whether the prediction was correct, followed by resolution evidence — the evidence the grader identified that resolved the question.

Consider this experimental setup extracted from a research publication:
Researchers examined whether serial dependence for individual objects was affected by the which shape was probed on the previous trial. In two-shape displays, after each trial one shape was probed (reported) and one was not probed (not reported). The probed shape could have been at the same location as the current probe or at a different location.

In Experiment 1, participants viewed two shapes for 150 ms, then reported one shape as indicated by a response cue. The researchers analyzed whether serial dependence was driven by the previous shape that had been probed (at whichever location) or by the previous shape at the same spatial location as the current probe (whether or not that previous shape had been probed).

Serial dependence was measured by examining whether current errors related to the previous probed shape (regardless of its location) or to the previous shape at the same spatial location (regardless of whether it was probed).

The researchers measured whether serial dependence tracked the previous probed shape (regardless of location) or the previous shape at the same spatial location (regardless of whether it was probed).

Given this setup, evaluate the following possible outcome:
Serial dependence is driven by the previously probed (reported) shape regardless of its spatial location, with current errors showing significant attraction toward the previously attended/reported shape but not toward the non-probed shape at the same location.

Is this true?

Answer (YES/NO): NO